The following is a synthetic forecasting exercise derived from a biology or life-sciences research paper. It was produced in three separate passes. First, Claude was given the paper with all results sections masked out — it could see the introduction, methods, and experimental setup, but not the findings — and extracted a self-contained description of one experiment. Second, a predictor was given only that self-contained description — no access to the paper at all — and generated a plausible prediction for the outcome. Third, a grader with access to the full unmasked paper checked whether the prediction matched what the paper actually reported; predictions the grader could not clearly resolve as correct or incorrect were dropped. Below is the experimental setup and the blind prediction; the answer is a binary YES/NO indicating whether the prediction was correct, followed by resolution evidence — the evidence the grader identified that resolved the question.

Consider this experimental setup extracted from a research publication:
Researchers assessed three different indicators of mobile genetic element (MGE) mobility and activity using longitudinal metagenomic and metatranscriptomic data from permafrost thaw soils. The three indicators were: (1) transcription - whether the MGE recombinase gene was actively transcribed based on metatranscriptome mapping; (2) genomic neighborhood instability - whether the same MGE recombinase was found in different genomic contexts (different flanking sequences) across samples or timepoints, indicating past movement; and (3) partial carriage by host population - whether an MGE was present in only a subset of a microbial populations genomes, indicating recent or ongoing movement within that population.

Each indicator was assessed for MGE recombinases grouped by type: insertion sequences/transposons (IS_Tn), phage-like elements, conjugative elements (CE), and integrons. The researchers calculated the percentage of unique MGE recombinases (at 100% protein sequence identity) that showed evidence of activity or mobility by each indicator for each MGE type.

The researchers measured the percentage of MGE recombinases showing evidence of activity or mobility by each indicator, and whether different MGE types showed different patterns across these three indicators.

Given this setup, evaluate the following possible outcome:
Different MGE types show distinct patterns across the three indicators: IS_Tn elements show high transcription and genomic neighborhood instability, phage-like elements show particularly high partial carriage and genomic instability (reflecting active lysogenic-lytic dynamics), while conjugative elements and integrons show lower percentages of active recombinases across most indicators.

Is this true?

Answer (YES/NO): NO